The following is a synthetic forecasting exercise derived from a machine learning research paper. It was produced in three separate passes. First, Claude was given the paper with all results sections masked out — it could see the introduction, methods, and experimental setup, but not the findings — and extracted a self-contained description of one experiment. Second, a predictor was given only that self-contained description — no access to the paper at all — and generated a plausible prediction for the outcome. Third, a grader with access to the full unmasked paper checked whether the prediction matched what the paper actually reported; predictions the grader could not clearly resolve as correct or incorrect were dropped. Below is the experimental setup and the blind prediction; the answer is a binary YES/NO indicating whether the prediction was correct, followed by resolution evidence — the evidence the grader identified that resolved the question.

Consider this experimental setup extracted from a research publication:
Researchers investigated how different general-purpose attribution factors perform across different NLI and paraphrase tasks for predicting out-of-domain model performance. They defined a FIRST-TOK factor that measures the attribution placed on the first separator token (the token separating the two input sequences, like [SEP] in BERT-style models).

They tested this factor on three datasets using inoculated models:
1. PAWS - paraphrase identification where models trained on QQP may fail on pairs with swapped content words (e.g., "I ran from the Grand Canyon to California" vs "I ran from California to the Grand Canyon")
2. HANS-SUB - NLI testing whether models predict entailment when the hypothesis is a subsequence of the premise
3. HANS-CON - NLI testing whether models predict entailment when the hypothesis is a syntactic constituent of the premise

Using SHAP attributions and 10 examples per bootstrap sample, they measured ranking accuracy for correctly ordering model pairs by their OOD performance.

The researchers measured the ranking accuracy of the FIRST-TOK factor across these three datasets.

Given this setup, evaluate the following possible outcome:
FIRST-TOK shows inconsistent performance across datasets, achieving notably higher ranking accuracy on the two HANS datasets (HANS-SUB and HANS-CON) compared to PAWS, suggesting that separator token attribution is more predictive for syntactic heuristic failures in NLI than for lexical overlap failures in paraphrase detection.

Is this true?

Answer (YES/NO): NO